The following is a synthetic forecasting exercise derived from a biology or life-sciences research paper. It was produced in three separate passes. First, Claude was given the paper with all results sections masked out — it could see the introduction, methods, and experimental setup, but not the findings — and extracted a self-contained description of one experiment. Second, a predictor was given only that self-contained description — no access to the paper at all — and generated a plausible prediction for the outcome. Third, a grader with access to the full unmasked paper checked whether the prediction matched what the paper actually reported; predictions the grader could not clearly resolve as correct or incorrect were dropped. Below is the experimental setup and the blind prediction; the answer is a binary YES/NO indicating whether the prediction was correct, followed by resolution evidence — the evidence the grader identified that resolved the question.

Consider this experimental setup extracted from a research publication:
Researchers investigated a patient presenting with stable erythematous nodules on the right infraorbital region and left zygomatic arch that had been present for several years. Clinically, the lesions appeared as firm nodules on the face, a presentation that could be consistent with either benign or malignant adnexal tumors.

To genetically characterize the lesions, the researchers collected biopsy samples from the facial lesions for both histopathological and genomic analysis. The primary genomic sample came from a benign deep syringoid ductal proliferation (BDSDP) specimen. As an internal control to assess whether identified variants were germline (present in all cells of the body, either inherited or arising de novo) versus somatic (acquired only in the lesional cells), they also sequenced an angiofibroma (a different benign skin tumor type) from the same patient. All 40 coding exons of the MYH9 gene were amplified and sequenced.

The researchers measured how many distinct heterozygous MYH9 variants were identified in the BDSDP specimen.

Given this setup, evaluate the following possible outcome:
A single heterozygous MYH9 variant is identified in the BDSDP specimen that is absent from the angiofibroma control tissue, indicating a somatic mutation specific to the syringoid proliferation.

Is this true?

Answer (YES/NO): NO